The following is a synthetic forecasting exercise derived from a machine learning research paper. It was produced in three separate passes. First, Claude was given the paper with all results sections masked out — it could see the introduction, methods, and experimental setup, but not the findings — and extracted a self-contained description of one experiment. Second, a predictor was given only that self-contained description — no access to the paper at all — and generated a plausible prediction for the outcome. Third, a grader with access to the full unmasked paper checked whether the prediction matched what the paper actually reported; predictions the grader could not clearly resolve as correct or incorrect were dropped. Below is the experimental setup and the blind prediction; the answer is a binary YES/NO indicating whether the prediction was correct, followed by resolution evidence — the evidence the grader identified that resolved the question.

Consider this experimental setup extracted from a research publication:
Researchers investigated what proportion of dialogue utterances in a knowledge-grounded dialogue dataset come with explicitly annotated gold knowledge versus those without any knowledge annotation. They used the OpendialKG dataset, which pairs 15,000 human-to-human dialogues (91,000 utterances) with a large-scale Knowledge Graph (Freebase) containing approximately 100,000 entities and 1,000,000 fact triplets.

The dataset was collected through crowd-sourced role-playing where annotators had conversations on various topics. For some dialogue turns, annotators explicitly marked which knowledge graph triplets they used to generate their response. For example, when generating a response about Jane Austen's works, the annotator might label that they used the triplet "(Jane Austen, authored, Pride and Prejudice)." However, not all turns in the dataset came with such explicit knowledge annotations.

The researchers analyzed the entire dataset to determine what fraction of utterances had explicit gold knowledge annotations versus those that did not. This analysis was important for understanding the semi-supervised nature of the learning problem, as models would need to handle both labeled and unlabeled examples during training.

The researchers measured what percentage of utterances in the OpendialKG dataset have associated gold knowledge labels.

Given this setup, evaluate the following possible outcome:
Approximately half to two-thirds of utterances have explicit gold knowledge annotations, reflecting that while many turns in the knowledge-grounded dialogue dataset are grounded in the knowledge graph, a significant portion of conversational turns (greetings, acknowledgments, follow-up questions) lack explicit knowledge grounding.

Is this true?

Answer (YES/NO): YES